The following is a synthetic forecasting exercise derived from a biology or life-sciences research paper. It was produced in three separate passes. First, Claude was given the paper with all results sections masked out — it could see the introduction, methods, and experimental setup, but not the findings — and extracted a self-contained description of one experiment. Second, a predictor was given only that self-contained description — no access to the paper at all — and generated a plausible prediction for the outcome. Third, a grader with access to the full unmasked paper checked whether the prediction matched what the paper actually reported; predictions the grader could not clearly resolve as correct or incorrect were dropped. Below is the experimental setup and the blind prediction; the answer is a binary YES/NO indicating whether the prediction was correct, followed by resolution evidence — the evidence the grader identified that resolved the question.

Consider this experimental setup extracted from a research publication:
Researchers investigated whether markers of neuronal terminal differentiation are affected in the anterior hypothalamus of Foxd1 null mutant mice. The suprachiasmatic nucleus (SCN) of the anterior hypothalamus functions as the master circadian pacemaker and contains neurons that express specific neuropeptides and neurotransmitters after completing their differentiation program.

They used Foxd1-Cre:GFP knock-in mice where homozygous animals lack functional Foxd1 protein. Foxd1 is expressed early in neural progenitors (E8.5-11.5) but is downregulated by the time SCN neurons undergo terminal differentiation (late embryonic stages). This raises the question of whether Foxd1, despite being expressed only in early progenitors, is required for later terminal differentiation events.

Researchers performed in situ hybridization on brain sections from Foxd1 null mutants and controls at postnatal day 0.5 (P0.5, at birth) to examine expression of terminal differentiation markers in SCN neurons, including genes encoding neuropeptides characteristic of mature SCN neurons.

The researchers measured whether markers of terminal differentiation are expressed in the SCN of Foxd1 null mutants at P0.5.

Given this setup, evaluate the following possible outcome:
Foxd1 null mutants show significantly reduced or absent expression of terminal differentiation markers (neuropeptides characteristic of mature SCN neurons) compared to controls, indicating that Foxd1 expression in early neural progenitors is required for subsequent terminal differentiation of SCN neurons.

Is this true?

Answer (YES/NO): YES